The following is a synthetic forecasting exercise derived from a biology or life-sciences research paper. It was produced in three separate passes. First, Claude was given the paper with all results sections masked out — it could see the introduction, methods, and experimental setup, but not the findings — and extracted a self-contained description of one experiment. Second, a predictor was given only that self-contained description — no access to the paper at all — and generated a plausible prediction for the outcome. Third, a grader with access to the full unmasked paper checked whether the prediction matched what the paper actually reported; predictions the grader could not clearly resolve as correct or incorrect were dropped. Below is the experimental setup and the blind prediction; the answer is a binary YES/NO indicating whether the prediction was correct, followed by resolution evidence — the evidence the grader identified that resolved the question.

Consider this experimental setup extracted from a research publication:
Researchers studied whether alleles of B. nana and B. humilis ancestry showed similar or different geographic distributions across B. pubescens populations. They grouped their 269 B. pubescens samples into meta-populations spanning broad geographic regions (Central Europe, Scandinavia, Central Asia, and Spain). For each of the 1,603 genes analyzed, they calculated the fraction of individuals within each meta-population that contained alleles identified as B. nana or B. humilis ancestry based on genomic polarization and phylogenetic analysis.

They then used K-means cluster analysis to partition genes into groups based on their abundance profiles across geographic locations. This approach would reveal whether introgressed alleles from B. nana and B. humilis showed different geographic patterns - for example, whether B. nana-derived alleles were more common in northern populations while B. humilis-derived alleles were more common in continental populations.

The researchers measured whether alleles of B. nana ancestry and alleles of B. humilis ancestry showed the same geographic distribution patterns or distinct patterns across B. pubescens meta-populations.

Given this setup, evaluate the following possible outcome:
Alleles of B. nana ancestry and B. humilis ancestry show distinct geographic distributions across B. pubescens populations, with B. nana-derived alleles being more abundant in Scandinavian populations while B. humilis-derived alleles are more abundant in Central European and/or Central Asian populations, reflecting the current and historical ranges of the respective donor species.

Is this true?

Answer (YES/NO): YES